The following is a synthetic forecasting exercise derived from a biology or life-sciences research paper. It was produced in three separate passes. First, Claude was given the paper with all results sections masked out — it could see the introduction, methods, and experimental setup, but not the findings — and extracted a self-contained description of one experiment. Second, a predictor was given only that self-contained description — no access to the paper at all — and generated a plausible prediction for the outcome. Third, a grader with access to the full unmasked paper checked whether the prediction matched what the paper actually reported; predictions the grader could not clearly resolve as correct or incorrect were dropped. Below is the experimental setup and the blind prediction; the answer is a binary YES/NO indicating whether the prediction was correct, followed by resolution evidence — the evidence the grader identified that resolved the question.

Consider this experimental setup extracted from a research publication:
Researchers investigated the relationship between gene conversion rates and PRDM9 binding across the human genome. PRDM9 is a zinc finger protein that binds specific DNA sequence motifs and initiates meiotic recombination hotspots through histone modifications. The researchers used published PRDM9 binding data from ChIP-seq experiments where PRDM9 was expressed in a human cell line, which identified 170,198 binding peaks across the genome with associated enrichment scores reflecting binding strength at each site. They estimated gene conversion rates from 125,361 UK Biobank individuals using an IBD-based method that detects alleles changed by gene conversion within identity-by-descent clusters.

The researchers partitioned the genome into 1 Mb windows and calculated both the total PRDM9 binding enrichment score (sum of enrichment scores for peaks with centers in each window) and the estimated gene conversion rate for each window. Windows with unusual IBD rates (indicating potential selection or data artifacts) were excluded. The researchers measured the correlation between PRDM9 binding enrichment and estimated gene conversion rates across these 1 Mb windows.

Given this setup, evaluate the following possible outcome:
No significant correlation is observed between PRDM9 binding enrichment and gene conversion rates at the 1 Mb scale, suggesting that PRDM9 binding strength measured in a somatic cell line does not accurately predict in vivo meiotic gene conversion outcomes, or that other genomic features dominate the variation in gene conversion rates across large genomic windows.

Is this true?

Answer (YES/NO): NO